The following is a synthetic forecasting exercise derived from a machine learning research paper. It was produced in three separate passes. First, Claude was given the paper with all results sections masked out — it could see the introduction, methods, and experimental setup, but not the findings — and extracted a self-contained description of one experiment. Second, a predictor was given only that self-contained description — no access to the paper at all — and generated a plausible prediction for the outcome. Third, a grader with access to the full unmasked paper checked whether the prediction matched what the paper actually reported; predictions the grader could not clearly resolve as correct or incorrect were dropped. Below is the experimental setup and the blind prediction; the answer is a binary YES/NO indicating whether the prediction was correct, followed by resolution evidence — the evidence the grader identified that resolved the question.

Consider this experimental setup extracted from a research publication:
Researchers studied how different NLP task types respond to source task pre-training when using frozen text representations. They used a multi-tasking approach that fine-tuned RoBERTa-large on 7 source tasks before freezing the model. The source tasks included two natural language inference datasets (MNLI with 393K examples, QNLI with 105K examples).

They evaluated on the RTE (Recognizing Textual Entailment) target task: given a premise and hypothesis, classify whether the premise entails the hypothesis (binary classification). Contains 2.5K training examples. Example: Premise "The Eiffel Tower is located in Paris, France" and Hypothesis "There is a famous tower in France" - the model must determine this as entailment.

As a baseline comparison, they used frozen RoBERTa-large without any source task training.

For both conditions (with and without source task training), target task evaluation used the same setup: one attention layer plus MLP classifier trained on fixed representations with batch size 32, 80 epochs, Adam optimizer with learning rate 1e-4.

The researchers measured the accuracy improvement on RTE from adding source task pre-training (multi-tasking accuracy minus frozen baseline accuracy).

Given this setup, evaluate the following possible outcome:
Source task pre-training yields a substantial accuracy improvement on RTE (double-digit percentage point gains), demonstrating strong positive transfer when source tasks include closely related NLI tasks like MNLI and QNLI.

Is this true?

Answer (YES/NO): YES